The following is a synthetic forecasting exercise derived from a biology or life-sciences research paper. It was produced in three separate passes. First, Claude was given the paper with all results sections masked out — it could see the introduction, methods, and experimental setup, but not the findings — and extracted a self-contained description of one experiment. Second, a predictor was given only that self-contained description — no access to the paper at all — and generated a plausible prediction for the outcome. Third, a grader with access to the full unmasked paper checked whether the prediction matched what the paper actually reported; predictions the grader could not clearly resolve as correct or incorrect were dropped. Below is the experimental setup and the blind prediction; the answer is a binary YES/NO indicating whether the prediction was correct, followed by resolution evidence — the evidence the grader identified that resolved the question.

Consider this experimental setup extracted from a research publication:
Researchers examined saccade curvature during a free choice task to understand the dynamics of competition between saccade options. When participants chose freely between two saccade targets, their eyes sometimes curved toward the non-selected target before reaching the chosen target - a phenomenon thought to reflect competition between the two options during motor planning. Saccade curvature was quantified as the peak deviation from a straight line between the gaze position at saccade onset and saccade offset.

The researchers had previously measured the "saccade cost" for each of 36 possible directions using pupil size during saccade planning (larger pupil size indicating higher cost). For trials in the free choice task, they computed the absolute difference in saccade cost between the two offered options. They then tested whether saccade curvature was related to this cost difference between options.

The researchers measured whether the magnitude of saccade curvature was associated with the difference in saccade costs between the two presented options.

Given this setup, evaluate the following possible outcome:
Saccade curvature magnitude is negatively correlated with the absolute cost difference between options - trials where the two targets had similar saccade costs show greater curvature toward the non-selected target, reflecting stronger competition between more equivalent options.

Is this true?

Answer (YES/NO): NO